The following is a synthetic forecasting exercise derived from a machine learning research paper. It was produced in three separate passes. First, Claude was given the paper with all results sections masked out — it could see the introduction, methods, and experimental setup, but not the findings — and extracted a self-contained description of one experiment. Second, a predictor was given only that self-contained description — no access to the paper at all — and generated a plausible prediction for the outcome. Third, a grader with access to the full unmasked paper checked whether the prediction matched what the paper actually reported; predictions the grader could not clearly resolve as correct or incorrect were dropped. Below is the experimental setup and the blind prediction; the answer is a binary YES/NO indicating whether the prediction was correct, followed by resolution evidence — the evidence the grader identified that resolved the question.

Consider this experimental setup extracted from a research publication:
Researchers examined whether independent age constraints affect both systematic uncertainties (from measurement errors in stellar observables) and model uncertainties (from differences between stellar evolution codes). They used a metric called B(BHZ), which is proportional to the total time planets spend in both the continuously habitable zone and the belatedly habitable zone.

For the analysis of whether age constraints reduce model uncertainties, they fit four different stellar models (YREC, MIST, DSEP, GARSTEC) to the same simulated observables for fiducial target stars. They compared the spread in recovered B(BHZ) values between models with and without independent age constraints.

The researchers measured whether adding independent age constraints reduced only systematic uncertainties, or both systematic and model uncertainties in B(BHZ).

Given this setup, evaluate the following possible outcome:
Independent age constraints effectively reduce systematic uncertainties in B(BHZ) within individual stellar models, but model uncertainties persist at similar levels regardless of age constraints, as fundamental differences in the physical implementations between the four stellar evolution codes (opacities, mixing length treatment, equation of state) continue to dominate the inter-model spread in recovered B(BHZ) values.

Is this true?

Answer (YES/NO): NO